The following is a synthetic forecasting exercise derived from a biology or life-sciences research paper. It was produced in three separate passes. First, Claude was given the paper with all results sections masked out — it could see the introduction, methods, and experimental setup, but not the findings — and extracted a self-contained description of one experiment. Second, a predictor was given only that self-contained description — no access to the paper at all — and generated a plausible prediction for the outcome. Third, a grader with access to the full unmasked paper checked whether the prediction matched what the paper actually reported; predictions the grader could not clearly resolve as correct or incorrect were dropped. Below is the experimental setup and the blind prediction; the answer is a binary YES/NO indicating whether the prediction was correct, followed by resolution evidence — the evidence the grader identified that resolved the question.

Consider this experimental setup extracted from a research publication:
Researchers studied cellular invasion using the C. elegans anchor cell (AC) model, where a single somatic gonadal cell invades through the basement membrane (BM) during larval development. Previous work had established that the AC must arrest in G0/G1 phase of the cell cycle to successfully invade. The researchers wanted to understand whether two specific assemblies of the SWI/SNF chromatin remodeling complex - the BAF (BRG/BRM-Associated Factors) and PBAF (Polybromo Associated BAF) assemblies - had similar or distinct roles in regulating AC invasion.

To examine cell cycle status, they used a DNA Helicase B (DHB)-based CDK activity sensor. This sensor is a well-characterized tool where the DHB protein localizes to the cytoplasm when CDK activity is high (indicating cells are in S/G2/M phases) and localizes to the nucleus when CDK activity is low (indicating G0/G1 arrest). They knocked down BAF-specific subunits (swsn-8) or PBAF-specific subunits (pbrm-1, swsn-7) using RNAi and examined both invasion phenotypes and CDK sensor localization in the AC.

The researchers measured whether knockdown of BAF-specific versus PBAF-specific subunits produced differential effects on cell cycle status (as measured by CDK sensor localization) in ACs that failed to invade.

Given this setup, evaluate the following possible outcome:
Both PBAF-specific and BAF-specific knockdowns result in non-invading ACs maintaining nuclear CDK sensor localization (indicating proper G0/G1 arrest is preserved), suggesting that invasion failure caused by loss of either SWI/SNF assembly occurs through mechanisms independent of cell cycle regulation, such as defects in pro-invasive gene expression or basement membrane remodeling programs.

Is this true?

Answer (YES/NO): NO